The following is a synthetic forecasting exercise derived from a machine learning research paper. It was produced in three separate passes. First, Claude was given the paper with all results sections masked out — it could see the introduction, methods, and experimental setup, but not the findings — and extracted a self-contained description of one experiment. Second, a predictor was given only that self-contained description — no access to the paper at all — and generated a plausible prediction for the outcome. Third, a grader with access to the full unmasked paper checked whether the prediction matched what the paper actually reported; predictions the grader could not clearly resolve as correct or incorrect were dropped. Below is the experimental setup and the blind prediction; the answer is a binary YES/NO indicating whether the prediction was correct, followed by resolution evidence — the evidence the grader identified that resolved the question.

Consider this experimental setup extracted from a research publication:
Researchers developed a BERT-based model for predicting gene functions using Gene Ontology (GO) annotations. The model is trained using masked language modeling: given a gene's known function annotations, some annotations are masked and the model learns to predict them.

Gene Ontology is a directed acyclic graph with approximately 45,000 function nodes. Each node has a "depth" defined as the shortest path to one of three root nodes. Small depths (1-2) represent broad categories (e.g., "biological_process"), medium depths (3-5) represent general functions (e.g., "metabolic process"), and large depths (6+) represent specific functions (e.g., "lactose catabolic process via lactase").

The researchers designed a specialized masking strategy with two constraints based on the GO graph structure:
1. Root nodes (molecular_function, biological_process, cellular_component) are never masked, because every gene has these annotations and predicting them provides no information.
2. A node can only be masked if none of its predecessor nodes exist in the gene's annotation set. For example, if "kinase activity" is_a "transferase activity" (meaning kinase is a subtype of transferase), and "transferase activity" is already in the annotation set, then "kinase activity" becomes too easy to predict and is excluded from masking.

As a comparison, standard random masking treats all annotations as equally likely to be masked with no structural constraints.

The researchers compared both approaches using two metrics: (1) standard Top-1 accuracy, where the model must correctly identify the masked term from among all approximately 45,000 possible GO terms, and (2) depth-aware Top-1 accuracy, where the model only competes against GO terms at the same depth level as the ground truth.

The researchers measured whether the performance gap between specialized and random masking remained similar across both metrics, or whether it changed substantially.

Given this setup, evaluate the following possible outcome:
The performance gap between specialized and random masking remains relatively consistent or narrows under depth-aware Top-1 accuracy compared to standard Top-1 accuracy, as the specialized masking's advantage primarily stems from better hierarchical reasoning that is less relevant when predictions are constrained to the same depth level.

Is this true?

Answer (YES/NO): YES